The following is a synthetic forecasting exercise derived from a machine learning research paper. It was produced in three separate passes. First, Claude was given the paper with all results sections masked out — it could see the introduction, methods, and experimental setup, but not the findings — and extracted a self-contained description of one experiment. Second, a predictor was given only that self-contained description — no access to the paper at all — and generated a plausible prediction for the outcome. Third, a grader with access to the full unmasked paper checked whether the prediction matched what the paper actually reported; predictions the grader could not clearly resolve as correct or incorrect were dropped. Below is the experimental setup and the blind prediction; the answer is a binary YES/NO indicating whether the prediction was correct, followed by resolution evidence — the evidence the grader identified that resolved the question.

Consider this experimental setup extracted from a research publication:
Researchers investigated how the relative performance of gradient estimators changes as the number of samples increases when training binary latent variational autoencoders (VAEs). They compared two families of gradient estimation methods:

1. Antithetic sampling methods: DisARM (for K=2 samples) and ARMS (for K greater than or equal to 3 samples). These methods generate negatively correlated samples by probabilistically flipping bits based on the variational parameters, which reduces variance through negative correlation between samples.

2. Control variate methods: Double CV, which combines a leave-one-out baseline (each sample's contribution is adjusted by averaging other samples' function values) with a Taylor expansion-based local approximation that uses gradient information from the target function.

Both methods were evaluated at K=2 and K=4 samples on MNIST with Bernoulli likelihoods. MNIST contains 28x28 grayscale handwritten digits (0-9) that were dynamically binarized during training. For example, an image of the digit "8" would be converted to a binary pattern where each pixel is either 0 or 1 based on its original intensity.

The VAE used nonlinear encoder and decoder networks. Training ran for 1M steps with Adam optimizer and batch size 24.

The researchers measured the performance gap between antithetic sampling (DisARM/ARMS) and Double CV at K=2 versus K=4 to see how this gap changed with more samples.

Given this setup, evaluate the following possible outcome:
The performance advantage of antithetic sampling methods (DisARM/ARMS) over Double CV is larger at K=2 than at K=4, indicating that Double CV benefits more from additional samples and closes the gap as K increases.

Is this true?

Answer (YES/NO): NO